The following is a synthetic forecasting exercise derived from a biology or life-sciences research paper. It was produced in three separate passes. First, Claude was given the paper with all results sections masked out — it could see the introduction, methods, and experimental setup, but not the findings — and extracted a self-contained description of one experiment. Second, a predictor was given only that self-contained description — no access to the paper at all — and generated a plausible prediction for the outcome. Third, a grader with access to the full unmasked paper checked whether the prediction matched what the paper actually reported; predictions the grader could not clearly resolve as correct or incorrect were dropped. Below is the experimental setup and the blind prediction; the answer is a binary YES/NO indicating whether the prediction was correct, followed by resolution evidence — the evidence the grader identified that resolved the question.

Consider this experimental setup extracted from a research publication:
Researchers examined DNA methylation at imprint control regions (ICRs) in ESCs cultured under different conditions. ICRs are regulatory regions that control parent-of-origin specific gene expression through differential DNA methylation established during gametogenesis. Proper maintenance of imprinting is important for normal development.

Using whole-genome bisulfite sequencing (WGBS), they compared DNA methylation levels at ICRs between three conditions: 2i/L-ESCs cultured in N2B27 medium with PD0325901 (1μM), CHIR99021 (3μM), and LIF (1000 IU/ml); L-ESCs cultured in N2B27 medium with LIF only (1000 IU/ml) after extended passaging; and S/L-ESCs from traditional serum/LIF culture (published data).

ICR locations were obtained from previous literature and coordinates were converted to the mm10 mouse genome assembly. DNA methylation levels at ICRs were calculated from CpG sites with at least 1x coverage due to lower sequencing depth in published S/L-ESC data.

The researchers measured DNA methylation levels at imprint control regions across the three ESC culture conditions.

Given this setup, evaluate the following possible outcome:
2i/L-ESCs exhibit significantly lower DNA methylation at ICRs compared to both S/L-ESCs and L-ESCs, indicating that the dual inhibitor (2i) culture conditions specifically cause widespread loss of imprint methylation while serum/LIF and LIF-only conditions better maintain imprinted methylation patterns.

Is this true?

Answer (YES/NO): YES